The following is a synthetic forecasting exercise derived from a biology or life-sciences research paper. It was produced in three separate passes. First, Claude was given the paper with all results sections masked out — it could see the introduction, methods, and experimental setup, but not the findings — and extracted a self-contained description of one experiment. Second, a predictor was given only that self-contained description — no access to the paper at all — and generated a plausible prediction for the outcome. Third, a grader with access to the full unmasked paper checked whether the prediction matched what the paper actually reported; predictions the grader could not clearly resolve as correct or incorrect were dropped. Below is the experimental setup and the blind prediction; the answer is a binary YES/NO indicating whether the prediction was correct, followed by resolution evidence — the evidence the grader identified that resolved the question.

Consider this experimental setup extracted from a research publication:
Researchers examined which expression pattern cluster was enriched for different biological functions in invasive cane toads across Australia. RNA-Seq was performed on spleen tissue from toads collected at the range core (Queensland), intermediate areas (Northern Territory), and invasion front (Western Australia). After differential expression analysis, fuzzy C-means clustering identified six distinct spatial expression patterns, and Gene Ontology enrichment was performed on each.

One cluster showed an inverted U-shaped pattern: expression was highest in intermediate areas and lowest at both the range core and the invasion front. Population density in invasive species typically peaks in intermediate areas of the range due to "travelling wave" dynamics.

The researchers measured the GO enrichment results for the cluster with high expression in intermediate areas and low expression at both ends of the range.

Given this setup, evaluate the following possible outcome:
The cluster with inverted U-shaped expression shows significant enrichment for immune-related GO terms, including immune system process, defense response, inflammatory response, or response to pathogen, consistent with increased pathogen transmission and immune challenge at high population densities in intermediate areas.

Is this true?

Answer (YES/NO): NO